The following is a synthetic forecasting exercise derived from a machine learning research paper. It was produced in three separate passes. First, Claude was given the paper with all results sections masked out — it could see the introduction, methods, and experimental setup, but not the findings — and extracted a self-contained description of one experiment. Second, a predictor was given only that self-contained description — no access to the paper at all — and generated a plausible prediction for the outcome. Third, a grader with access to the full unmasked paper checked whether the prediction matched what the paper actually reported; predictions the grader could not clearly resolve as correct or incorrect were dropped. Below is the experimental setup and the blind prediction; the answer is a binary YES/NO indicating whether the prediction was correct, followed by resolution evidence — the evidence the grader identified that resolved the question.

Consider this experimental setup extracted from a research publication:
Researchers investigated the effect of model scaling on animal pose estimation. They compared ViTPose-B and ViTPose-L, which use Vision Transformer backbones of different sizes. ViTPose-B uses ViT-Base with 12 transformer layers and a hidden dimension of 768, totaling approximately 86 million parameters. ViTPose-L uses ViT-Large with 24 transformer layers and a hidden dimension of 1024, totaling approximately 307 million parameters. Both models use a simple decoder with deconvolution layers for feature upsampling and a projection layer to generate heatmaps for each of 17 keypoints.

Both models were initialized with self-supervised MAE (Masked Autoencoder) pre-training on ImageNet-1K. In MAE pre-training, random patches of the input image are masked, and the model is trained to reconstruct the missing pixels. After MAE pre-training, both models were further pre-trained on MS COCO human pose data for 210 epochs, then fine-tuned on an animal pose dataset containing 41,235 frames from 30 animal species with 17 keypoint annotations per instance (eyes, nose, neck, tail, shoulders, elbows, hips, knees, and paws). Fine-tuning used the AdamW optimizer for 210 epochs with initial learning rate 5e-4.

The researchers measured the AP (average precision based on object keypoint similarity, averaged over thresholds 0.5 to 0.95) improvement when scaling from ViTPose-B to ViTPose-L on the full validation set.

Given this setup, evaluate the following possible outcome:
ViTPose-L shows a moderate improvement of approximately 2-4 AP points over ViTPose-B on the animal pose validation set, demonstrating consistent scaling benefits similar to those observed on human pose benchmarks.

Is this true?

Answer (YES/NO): YES